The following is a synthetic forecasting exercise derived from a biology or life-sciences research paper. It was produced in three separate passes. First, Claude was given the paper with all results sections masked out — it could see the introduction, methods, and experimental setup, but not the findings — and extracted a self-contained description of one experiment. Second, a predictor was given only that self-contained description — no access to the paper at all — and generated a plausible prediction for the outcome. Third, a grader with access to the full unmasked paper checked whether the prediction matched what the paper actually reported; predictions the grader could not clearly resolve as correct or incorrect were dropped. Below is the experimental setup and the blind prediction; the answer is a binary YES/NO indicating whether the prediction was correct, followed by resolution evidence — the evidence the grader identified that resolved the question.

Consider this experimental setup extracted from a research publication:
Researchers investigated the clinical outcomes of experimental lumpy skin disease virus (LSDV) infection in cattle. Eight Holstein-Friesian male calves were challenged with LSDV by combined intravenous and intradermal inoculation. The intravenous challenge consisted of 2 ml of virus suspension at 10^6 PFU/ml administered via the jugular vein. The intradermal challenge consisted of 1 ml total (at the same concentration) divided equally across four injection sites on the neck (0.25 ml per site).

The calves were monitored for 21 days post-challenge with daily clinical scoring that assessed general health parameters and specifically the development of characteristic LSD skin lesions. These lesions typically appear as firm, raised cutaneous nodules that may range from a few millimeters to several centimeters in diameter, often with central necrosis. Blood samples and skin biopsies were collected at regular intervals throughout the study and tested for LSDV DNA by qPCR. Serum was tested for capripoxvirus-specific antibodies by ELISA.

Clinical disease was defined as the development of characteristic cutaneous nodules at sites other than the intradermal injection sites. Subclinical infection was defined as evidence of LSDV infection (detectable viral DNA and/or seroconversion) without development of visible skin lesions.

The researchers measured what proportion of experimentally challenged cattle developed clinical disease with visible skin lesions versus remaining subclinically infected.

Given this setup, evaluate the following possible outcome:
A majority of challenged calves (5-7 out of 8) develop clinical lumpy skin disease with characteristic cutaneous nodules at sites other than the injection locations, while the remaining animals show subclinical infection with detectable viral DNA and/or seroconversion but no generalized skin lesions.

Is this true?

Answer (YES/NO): NO